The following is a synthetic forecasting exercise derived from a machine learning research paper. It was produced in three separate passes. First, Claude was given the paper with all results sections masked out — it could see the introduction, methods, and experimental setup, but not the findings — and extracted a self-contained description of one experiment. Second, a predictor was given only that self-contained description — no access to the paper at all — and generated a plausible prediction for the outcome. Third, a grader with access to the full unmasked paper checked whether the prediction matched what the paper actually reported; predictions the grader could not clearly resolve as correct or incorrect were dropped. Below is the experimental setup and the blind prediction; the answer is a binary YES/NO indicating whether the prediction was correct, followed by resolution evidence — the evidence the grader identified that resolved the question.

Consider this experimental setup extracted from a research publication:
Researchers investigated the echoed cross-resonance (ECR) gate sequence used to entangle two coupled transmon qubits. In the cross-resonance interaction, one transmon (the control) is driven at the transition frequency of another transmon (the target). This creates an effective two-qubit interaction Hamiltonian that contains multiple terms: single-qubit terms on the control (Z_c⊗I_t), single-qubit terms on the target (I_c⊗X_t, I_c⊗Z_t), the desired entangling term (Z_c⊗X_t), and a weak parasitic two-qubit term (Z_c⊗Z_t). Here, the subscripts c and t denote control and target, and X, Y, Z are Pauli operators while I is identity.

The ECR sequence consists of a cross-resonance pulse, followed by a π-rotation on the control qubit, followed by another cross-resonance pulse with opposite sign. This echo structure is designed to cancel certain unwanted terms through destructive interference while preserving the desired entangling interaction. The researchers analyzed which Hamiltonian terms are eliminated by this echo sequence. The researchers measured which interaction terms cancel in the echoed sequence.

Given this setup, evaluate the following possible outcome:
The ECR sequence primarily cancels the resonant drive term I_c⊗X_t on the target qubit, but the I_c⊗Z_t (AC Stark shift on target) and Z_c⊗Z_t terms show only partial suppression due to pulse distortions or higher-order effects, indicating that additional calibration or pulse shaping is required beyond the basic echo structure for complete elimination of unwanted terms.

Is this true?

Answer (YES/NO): NO